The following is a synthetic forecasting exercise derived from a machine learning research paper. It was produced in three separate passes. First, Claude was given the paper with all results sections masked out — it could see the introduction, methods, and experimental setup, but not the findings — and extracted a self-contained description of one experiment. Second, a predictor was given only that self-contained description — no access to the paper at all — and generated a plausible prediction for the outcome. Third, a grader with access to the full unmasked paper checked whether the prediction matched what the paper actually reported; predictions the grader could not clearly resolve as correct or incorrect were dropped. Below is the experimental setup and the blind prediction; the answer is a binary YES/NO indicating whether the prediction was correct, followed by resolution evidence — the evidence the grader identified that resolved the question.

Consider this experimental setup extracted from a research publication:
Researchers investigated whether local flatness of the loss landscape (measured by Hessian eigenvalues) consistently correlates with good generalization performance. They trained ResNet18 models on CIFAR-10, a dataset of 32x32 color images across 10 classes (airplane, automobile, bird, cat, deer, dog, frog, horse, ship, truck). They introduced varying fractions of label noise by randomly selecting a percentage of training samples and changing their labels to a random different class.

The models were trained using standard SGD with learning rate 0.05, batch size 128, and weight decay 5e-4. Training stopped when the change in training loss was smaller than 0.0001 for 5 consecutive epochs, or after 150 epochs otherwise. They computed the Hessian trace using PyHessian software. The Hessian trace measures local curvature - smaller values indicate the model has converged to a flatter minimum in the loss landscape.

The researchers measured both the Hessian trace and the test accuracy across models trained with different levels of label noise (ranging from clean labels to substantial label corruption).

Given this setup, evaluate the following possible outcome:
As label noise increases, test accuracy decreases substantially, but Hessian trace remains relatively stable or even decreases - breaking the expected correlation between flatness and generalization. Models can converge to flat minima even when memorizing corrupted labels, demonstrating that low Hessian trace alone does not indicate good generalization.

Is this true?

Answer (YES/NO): YES